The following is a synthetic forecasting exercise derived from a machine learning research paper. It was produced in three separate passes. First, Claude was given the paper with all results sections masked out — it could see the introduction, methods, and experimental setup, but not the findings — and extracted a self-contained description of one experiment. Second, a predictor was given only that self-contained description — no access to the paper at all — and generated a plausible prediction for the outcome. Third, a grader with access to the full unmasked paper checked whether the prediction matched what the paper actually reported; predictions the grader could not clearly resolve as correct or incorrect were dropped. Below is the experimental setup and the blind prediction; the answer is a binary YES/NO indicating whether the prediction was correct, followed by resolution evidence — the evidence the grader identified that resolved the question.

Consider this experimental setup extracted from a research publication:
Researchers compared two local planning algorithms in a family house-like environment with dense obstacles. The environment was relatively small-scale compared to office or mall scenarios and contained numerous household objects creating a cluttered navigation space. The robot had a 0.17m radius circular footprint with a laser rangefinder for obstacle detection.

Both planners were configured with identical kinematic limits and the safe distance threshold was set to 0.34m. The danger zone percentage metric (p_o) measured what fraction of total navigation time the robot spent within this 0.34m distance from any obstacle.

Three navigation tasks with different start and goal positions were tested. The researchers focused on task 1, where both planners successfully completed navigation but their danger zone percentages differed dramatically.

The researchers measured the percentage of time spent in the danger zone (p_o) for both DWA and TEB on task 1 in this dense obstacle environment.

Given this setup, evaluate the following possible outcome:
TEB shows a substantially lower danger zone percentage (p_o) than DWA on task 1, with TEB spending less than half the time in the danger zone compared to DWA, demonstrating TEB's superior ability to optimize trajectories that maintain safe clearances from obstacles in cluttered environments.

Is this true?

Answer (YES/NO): NO